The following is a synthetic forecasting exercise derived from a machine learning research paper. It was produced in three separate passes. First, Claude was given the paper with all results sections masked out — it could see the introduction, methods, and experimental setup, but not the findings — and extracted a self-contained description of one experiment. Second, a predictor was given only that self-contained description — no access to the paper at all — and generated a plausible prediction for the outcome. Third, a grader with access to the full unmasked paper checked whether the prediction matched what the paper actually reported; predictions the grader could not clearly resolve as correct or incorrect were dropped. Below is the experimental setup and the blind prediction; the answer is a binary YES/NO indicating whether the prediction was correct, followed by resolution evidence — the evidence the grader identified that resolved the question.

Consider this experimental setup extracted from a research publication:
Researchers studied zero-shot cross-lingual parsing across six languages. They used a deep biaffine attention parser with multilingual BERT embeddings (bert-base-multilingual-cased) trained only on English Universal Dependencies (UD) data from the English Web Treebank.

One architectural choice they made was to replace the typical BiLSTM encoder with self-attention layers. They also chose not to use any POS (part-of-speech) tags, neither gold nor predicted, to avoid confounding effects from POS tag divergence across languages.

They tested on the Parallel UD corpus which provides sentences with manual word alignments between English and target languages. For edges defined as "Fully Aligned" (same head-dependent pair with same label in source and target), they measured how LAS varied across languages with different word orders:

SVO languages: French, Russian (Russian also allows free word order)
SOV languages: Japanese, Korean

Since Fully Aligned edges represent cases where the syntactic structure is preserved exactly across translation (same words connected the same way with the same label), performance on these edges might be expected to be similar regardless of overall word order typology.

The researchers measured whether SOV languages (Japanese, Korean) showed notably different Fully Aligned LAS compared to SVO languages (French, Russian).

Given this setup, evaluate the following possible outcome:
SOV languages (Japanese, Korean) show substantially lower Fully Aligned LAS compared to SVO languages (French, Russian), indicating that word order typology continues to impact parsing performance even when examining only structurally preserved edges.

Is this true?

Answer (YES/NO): YES